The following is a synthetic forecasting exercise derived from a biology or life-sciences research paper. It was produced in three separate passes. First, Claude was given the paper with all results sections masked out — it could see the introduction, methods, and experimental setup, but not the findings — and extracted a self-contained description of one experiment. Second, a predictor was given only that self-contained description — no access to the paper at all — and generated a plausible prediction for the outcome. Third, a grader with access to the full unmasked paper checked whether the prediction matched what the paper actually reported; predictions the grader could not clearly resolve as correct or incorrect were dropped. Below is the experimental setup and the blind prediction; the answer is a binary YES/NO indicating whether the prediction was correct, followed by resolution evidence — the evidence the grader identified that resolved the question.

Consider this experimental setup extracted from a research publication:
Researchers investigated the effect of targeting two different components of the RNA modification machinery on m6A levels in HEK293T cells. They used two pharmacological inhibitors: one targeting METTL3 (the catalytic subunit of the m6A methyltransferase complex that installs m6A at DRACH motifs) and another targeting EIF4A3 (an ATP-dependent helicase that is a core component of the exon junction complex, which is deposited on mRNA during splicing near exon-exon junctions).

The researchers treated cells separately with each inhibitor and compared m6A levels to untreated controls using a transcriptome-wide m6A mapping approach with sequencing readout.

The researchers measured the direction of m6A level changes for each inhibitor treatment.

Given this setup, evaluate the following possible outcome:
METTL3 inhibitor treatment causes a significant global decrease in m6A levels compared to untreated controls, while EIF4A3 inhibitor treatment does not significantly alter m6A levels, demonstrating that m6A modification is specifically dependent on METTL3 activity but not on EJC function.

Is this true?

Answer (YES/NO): NO